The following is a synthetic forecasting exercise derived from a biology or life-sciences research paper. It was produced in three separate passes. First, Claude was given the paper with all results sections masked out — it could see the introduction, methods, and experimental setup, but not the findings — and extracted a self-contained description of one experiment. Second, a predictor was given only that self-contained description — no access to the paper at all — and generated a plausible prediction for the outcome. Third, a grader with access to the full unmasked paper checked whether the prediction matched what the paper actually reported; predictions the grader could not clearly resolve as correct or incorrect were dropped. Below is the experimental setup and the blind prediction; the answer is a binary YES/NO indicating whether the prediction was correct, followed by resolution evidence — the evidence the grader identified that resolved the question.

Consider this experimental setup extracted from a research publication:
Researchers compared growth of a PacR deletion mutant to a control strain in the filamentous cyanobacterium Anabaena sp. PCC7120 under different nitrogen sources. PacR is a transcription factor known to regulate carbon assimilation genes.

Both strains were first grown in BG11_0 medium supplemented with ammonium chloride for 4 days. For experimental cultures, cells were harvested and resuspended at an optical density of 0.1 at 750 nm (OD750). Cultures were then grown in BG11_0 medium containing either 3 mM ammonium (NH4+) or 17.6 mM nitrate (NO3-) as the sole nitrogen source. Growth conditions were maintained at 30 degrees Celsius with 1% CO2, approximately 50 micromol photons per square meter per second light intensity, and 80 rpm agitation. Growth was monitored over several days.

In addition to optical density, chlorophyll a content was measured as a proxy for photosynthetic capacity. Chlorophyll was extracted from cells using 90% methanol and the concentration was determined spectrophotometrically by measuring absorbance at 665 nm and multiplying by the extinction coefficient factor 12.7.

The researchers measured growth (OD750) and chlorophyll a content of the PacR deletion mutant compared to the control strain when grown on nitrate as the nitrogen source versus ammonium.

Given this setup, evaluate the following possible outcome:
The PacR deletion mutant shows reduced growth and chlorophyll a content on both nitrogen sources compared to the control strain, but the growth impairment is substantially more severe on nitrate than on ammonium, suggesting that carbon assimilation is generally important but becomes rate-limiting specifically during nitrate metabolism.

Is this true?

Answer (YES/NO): NO